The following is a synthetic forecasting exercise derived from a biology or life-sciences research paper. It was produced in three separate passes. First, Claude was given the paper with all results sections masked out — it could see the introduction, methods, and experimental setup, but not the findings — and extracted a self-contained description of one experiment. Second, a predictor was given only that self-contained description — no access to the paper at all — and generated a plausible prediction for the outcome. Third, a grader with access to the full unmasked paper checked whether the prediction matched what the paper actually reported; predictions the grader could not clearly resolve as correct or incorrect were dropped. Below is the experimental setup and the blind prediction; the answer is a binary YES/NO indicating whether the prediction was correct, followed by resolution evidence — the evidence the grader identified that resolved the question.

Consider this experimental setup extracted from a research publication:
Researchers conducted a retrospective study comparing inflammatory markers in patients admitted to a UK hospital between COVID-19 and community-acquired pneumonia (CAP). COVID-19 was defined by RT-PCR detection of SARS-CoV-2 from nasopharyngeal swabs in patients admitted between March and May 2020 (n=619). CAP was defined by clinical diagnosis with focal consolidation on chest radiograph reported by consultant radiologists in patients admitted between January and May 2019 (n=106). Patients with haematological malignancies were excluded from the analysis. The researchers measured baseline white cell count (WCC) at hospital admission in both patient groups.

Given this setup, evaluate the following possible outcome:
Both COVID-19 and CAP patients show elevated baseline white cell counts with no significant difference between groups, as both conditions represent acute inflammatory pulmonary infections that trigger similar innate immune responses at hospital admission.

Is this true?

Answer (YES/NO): NO